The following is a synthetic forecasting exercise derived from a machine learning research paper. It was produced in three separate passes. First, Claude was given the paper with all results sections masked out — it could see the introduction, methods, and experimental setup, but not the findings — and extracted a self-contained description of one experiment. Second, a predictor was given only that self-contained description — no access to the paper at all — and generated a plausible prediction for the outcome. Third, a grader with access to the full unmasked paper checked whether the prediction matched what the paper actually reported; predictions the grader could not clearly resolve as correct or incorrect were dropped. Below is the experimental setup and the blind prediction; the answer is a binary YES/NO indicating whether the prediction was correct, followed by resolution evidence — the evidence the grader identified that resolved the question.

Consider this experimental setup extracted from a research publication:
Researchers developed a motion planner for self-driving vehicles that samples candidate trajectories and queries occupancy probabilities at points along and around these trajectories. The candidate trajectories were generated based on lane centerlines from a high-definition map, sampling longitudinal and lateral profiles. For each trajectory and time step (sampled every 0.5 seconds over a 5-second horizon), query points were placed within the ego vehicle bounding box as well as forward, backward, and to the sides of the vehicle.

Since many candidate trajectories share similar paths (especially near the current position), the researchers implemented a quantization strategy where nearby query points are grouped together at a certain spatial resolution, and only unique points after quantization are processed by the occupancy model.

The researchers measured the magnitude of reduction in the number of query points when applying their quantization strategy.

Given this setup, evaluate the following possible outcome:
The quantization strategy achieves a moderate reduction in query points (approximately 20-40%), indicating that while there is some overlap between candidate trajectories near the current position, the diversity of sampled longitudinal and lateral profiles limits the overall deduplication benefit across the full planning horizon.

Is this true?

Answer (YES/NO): NO